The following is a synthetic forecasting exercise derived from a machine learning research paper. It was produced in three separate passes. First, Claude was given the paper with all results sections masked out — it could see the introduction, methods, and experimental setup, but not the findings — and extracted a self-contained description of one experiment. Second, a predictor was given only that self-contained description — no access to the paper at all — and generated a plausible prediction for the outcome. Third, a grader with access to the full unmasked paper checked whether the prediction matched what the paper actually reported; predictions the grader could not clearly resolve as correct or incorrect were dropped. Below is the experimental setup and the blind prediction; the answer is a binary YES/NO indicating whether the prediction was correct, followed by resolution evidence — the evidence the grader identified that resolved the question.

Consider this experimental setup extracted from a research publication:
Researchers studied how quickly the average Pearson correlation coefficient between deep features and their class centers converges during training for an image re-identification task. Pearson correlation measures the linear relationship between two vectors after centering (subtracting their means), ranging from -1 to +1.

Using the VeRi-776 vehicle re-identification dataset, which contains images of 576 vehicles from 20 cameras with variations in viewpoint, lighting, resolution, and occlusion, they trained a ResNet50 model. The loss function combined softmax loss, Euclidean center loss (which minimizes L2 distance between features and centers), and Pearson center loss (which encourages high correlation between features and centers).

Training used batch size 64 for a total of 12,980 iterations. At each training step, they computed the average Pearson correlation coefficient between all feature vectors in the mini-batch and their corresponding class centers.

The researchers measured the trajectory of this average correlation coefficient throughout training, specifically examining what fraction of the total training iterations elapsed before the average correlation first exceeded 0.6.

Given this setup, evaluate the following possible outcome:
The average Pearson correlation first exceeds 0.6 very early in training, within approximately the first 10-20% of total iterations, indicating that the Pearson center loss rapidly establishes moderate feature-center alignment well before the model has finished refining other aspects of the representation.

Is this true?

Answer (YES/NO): NO